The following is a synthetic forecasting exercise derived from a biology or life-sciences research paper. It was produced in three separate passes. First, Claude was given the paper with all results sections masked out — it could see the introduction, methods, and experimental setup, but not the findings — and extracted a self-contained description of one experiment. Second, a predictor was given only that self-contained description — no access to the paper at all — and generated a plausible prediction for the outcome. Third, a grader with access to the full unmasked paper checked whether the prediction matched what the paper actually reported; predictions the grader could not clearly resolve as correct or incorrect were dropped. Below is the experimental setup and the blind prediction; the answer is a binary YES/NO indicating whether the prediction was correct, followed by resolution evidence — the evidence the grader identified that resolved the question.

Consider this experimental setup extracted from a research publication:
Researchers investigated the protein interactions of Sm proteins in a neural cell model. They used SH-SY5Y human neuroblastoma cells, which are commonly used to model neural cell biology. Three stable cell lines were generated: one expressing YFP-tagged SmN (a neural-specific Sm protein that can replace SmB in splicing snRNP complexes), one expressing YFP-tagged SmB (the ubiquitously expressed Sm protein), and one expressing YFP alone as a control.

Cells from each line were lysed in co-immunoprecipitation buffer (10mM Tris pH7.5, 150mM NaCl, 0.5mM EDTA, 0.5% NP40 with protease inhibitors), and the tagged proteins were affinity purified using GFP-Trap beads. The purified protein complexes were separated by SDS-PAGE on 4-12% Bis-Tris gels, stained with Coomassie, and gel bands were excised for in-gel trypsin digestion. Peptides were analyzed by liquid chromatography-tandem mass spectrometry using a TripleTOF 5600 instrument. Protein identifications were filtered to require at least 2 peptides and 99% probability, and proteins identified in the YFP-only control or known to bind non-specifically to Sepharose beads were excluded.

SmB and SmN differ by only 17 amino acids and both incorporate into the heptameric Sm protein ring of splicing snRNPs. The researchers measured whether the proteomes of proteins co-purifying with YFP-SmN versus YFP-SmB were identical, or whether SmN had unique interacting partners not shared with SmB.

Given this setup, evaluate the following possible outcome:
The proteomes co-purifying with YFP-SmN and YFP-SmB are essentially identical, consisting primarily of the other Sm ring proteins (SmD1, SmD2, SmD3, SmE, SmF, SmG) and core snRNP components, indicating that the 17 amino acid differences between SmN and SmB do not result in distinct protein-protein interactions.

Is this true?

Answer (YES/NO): NO